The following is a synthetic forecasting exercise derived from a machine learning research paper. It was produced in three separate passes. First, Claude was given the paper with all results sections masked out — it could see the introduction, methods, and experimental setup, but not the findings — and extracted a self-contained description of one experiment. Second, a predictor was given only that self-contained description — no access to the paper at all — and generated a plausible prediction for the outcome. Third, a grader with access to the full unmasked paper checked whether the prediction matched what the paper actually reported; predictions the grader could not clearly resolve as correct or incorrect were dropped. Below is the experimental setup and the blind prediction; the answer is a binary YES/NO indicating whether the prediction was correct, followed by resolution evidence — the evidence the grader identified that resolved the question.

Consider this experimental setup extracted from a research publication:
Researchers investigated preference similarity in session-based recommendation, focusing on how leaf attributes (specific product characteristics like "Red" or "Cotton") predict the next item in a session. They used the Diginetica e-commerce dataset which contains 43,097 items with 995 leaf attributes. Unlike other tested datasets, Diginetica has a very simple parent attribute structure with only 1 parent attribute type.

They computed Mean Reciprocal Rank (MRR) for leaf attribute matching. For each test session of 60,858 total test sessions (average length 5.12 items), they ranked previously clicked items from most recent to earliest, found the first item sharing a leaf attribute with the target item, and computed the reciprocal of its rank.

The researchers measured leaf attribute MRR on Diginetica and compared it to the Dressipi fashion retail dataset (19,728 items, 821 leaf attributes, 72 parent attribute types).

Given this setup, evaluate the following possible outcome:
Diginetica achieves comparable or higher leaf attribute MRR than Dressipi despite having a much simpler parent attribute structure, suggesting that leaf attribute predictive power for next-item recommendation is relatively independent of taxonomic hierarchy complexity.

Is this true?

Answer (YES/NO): YES